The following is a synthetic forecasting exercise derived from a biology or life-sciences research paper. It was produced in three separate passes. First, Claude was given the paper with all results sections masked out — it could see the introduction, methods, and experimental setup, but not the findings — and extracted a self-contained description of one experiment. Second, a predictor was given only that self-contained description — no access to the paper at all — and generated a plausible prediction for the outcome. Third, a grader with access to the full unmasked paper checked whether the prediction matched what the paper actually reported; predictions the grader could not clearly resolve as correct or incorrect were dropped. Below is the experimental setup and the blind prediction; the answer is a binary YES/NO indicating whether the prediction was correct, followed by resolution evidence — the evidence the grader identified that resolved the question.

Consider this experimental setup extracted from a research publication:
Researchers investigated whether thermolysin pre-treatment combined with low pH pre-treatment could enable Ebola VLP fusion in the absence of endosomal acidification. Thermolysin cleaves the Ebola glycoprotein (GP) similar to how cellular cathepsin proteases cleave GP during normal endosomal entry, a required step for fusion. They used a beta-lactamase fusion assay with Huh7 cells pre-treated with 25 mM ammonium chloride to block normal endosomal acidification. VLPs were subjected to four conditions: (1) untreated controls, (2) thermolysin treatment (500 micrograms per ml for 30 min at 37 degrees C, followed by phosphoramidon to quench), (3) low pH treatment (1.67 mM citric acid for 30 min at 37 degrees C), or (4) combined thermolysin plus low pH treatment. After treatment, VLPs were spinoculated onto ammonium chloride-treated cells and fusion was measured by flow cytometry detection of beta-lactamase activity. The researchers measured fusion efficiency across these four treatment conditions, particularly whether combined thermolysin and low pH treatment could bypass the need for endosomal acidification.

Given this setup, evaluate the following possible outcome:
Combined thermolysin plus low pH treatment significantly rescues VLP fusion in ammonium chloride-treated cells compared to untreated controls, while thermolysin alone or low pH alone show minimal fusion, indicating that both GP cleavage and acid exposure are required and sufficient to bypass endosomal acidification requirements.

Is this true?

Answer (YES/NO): YES